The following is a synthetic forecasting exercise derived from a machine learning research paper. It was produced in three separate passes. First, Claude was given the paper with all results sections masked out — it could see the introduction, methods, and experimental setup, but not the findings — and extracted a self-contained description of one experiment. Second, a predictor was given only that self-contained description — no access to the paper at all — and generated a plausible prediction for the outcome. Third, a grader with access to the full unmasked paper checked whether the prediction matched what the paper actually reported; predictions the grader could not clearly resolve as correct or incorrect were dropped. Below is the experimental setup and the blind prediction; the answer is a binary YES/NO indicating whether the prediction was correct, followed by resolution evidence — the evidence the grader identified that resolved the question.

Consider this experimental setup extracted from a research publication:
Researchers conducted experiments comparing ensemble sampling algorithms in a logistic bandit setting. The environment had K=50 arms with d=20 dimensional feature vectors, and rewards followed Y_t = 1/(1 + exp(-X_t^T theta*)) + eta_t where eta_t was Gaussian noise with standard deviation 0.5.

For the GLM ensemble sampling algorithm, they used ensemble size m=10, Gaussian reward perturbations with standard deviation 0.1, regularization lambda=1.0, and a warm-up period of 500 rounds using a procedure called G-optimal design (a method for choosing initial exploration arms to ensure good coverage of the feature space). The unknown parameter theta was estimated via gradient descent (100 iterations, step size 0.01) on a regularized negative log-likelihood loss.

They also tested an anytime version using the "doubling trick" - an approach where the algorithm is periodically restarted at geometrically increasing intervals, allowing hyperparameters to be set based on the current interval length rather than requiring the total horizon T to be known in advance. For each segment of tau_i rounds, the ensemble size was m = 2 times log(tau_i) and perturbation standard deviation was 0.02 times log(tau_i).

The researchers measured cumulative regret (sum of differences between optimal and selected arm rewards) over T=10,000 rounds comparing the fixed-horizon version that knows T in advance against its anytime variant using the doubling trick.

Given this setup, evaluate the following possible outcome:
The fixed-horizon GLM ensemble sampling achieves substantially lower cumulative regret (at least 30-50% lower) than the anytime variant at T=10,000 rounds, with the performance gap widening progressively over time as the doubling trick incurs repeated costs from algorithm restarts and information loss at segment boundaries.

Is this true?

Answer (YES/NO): NO